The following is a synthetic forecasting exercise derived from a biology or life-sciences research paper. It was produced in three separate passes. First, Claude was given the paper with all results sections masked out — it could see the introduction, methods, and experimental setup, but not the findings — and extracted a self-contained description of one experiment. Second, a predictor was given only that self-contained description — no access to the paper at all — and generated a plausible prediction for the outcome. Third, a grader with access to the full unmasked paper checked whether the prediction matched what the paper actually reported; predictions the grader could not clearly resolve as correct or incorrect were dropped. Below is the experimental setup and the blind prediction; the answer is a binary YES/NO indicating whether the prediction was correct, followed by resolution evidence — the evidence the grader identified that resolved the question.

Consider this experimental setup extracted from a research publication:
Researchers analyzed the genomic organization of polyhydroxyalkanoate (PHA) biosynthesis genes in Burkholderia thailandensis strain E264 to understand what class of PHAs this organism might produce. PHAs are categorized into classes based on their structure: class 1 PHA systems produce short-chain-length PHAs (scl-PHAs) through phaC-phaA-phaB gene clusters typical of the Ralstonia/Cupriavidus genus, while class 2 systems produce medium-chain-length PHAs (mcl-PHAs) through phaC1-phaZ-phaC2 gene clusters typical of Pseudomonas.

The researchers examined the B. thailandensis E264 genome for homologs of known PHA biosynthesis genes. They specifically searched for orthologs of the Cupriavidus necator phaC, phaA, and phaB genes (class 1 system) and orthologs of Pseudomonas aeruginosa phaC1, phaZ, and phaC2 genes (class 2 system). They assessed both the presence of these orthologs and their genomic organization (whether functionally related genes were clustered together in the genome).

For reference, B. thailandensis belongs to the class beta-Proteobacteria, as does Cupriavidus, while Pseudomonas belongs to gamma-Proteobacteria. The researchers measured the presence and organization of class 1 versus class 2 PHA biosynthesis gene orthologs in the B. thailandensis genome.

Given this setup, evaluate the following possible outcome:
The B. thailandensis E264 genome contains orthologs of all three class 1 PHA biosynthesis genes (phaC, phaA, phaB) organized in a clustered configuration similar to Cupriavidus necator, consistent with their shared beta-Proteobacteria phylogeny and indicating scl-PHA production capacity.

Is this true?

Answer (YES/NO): YES